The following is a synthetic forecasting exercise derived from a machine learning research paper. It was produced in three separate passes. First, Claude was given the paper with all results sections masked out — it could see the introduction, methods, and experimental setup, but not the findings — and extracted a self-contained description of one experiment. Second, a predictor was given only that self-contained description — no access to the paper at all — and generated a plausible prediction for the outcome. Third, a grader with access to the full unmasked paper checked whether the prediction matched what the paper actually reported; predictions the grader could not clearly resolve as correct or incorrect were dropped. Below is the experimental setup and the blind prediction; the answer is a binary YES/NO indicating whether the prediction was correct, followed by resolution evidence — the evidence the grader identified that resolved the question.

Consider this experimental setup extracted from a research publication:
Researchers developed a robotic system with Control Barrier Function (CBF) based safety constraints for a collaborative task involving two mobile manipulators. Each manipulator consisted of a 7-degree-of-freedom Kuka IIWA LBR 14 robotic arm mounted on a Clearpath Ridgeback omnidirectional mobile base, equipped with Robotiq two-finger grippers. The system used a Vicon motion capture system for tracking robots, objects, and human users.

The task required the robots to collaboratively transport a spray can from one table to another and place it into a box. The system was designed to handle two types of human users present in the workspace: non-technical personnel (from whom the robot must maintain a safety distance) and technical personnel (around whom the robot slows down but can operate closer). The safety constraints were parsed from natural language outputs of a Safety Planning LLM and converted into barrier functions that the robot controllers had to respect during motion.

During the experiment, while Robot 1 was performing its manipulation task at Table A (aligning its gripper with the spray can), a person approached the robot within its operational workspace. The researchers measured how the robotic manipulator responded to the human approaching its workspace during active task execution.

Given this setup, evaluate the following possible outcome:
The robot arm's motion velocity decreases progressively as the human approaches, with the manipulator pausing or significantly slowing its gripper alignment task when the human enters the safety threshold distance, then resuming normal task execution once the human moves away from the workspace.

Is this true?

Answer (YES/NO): NO